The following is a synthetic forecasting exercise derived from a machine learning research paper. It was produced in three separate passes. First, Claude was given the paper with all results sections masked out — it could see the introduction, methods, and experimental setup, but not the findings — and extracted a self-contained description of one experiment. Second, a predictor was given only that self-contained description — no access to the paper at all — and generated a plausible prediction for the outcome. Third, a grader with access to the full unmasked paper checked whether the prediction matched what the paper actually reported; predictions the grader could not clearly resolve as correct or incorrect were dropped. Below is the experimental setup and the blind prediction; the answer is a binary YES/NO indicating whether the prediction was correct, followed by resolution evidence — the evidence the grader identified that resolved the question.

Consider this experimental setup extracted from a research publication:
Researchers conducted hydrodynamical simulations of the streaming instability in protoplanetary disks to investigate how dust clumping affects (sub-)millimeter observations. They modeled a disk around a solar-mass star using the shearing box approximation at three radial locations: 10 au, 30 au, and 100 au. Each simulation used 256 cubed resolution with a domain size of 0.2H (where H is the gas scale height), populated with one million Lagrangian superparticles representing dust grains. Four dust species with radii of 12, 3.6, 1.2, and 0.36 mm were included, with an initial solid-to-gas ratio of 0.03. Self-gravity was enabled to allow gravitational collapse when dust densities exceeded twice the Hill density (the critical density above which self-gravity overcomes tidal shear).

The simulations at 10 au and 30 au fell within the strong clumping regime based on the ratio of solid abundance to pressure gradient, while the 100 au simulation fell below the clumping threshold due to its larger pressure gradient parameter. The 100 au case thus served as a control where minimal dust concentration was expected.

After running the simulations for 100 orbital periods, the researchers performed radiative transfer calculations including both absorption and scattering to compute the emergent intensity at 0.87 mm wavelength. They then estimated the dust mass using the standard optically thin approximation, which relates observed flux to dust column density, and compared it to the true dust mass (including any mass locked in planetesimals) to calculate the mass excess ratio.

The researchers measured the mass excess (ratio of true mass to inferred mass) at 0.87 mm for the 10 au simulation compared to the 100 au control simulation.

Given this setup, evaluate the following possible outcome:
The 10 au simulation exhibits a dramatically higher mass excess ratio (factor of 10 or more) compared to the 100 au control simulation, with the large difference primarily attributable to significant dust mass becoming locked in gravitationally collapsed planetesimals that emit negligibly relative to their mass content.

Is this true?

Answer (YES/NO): NO